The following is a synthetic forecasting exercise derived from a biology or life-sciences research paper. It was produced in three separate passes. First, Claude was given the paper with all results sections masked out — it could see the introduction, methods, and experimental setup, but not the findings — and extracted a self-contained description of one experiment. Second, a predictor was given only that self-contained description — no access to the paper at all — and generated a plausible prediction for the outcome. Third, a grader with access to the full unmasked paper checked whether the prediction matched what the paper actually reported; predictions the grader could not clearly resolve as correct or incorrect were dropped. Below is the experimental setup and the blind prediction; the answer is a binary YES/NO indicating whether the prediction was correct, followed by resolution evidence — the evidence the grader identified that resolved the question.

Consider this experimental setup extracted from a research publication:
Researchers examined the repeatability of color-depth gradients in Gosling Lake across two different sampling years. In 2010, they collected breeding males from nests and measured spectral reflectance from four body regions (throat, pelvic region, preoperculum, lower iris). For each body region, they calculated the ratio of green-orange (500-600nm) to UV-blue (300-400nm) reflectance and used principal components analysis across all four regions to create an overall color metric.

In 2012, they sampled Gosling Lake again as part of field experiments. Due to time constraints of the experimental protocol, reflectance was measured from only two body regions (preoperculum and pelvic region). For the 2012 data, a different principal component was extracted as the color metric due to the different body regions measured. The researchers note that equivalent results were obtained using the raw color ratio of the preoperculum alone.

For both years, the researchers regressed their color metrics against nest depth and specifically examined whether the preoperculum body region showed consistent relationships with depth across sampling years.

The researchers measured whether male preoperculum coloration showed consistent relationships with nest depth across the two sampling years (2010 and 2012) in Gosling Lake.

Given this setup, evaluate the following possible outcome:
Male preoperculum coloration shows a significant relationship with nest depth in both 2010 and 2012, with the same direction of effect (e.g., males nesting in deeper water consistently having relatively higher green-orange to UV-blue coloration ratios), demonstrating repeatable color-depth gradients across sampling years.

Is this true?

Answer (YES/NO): NO